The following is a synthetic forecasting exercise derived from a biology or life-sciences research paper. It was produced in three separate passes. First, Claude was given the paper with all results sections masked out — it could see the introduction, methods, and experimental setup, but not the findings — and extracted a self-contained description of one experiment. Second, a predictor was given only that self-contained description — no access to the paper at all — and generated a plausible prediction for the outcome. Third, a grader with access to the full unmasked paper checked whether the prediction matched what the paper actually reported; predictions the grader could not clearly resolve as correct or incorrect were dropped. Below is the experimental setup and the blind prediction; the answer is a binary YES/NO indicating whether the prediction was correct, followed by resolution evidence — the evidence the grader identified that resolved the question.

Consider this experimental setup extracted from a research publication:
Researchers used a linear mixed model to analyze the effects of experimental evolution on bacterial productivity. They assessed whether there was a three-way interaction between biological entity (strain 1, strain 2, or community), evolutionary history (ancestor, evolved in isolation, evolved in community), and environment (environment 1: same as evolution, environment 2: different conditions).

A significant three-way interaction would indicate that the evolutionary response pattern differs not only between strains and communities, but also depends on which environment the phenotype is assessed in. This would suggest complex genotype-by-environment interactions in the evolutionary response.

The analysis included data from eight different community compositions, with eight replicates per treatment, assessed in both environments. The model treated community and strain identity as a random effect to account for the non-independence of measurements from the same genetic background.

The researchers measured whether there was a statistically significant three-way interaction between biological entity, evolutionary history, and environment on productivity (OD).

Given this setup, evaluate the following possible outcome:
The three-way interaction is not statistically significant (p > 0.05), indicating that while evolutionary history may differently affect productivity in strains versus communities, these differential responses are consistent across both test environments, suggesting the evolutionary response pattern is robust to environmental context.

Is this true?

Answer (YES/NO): NO